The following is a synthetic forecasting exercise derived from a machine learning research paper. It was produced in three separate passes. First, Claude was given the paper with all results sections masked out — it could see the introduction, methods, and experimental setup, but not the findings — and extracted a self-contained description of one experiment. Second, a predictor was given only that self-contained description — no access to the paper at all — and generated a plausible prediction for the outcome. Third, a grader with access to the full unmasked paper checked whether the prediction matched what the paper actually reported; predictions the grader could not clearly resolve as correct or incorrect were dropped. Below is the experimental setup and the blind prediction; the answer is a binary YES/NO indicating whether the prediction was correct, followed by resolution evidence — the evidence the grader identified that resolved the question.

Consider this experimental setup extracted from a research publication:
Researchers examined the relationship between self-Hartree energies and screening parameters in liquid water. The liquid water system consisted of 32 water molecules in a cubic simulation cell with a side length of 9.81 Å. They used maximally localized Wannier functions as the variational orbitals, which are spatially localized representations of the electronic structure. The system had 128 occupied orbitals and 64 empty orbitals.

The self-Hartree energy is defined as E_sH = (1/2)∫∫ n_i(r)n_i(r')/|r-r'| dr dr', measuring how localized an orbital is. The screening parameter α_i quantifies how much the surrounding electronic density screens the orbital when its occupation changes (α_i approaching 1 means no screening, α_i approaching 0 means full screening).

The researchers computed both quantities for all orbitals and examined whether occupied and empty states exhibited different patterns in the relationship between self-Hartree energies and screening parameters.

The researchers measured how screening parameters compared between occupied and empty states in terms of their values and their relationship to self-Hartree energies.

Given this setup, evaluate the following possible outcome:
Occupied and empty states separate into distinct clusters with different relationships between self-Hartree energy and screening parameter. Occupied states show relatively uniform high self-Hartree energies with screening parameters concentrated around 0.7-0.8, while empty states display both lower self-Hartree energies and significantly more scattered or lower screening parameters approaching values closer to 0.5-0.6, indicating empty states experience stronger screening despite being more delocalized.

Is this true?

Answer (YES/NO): NO